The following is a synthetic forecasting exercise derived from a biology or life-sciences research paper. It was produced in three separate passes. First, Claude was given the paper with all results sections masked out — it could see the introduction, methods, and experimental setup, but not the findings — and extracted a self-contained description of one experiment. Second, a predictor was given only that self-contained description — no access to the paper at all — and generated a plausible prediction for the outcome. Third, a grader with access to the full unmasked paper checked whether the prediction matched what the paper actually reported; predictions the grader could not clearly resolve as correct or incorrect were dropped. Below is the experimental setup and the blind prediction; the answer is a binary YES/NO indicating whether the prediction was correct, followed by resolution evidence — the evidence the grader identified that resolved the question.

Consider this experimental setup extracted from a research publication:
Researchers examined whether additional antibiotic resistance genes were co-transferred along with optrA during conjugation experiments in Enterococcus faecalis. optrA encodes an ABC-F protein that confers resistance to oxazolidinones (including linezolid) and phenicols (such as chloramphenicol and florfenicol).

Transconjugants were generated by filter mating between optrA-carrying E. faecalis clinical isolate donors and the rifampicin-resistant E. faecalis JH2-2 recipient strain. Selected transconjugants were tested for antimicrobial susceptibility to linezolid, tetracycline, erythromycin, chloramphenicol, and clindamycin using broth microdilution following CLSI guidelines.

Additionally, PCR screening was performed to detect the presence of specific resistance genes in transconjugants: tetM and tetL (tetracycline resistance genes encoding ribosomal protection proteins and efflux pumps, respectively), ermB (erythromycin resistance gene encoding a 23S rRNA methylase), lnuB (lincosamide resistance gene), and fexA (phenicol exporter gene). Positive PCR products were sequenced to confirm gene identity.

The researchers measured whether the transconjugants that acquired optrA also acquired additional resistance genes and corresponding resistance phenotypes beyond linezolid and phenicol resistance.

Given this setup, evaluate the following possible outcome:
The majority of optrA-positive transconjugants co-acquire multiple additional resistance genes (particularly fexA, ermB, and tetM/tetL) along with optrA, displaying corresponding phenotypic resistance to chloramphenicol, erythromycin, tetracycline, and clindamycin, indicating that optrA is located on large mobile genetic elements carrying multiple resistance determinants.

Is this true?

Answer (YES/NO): YES